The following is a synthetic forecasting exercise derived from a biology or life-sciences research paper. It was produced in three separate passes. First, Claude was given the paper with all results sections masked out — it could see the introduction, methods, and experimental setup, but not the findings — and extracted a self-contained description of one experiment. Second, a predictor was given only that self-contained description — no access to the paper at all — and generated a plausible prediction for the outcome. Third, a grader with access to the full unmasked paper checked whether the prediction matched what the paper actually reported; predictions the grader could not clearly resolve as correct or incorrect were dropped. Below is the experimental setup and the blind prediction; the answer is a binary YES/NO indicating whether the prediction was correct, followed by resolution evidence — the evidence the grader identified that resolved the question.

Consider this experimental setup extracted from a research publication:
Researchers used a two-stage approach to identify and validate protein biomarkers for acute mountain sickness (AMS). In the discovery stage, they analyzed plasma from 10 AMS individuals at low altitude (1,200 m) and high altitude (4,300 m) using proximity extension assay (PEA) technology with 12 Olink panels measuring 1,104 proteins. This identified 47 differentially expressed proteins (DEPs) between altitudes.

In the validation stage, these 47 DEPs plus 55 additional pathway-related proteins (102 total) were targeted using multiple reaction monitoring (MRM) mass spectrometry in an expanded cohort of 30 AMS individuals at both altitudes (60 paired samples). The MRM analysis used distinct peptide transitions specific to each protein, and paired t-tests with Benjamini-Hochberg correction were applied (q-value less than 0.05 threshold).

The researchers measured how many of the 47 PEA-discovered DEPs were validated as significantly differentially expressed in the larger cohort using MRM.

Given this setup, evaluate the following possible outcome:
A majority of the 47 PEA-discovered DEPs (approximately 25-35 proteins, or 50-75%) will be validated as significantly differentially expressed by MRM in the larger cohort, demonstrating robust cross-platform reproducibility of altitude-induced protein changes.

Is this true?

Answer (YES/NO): NO